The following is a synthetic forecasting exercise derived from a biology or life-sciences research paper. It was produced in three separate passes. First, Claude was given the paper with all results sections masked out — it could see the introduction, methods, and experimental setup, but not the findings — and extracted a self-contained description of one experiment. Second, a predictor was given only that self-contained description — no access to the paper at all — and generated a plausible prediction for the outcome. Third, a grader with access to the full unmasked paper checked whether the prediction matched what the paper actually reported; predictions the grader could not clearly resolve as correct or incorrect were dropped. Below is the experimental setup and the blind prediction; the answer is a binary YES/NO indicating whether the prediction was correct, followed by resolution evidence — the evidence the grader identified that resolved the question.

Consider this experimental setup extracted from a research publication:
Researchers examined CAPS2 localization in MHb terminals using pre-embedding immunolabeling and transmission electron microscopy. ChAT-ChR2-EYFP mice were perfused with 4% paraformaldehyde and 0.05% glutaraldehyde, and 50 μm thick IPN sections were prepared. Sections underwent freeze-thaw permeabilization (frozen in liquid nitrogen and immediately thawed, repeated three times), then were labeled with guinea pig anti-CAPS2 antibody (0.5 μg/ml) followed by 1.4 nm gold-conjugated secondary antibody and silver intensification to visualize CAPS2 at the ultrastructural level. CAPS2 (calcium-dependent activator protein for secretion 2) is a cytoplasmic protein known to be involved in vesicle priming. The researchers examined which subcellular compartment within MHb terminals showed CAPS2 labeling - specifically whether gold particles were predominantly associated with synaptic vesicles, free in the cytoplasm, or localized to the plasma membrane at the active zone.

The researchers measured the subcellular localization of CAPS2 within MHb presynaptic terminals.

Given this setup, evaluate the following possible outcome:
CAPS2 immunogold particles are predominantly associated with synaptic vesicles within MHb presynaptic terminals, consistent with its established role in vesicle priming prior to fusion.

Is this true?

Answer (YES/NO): YES